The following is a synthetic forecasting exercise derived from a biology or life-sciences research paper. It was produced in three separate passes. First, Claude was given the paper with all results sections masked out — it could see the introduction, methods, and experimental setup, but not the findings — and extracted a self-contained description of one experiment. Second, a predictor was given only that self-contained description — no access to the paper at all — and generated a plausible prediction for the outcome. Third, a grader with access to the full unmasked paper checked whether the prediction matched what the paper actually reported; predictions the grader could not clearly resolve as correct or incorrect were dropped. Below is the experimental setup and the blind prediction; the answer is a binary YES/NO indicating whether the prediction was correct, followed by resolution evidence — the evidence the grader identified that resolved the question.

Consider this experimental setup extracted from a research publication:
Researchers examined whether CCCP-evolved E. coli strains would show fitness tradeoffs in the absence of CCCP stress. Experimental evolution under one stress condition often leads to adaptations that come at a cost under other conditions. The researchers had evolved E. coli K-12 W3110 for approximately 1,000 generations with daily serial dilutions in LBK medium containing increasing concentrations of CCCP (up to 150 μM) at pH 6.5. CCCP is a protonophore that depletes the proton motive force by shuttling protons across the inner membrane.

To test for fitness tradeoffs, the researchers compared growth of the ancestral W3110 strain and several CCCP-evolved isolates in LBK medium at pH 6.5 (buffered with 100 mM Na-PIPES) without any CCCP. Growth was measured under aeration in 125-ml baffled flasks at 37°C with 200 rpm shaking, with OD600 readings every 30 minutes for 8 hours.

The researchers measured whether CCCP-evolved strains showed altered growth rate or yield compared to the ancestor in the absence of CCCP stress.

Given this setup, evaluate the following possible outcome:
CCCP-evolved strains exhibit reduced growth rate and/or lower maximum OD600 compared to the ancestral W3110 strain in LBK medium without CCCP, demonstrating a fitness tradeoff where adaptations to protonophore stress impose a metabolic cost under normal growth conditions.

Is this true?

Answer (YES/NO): NO